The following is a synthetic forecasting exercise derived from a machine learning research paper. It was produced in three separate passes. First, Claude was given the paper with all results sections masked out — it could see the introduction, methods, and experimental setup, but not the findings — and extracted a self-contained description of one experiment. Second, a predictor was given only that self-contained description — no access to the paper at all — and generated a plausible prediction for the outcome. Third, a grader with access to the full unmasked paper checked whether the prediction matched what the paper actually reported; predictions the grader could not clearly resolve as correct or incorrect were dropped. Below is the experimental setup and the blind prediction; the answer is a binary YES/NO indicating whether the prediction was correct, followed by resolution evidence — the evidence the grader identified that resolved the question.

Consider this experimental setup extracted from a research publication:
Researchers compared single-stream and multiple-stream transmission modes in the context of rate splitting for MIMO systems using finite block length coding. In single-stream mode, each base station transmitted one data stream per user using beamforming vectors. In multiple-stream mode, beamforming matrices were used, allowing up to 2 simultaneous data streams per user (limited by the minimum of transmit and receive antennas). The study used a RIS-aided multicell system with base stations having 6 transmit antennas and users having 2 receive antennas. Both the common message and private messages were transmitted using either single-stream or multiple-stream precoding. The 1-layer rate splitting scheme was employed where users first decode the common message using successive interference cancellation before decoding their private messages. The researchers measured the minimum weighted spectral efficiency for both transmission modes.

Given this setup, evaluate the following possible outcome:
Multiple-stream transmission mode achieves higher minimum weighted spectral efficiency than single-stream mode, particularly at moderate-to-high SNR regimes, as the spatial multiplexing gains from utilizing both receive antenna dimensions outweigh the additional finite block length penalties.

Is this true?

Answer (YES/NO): YES